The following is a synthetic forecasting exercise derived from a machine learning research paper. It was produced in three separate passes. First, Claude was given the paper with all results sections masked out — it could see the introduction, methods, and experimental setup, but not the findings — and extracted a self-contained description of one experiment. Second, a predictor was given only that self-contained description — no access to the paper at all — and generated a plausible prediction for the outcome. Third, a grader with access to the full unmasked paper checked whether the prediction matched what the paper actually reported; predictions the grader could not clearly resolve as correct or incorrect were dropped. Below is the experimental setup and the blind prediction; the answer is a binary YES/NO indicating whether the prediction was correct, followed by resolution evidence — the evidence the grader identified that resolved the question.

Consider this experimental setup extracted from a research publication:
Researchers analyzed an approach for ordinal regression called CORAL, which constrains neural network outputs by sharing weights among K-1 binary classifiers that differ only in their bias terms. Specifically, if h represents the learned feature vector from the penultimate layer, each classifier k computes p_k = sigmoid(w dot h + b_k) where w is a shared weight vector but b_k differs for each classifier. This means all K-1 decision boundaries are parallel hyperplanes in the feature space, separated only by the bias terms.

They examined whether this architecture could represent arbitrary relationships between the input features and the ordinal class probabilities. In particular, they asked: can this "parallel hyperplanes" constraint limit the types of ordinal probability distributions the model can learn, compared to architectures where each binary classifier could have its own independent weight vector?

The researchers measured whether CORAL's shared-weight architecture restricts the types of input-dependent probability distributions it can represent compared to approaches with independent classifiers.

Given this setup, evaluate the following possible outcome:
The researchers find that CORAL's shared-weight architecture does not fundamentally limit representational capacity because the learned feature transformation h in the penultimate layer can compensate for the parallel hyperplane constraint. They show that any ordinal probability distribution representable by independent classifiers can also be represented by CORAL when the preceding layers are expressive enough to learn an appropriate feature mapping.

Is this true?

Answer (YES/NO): NO